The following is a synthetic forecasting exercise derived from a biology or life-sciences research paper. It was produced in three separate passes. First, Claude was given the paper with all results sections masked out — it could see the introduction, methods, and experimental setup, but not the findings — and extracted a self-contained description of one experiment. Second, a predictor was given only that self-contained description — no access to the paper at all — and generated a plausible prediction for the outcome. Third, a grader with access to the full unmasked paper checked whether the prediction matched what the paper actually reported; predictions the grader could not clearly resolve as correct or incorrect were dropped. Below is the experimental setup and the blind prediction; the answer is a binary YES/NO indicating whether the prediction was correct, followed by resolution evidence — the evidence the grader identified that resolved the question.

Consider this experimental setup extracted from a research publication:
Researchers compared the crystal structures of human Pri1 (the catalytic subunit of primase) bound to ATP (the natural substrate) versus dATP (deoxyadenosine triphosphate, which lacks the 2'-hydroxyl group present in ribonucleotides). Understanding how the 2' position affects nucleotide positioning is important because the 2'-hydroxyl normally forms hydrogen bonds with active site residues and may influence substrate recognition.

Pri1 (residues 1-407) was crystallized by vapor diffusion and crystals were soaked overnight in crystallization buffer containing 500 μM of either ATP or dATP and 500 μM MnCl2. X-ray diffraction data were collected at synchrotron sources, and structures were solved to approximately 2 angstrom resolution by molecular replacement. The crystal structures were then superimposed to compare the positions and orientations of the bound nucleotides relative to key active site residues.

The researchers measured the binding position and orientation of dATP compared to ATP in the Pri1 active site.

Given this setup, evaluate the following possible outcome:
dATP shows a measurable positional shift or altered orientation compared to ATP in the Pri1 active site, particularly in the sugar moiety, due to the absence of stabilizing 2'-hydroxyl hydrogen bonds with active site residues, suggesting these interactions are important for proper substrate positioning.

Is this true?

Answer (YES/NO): NO